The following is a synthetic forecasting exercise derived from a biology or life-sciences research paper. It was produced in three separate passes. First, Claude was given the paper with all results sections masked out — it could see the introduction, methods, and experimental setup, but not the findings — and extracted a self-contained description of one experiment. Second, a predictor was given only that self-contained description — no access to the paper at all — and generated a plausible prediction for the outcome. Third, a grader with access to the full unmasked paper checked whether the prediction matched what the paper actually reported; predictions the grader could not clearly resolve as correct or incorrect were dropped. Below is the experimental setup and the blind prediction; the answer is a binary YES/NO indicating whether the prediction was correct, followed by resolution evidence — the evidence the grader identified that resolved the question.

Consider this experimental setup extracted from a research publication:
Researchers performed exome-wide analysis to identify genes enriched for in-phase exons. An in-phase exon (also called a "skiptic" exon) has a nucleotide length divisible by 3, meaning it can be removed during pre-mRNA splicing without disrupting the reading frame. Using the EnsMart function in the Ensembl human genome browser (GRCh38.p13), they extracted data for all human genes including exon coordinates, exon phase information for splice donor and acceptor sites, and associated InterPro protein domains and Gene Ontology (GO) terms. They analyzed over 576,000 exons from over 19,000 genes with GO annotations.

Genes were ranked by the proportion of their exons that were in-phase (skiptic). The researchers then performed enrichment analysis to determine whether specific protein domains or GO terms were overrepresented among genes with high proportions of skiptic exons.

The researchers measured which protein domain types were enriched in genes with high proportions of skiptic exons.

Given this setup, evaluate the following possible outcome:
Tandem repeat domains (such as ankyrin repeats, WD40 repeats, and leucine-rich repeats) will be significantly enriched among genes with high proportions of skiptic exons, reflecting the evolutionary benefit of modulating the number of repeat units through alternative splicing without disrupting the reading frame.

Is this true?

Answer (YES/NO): NO